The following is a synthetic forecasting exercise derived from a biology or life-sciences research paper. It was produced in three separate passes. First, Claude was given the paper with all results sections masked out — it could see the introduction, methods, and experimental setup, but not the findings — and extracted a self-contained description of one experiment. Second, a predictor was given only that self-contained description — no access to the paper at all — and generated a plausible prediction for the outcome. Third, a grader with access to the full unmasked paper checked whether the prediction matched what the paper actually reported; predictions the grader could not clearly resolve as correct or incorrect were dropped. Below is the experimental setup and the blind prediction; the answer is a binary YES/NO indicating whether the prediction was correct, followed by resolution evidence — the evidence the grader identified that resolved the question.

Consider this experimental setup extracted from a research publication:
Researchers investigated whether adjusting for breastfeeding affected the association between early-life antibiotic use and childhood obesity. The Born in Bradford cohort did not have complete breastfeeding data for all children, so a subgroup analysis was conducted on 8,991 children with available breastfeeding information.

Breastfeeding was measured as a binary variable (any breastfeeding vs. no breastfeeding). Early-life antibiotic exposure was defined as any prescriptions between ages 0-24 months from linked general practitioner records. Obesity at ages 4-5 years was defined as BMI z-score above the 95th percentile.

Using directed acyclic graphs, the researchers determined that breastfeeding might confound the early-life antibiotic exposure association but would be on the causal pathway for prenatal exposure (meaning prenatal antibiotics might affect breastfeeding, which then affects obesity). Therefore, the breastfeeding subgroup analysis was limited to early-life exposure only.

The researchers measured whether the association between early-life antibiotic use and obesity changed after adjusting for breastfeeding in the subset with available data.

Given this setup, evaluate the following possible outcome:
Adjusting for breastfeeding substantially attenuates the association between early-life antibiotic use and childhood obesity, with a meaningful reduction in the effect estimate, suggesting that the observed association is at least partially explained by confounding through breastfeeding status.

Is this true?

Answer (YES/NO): NO